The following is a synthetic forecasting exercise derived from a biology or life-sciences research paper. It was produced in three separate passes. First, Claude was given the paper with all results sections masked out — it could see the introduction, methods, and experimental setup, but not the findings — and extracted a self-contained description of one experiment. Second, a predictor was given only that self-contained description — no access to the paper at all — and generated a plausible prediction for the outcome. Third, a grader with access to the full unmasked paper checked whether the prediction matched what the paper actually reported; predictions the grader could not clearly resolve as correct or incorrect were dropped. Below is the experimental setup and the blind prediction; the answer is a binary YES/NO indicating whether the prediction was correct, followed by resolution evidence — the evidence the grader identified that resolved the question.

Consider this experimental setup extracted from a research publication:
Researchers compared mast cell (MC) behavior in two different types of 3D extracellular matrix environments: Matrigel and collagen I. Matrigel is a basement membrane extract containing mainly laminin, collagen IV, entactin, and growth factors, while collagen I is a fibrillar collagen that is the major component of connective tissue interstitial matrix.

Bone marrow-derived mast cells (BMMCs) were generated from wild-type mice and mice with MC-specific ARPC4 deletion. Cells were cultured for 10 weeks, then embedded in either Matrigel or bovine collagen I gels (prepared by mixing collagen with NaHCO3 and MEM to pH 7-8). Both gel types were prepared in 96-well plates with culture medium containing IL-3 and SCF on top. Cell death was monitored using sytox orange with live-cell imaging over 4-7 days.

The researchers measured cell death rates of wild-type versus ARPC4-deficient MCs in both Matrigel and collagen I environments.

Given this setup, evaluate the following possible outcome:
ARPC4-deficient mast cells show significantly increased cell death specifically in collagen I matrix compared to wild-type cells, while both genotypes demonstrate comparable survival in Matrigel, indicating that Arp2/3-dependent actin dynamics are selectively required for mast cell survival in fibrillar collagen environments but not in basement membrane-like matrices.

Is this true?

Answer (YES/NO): NO